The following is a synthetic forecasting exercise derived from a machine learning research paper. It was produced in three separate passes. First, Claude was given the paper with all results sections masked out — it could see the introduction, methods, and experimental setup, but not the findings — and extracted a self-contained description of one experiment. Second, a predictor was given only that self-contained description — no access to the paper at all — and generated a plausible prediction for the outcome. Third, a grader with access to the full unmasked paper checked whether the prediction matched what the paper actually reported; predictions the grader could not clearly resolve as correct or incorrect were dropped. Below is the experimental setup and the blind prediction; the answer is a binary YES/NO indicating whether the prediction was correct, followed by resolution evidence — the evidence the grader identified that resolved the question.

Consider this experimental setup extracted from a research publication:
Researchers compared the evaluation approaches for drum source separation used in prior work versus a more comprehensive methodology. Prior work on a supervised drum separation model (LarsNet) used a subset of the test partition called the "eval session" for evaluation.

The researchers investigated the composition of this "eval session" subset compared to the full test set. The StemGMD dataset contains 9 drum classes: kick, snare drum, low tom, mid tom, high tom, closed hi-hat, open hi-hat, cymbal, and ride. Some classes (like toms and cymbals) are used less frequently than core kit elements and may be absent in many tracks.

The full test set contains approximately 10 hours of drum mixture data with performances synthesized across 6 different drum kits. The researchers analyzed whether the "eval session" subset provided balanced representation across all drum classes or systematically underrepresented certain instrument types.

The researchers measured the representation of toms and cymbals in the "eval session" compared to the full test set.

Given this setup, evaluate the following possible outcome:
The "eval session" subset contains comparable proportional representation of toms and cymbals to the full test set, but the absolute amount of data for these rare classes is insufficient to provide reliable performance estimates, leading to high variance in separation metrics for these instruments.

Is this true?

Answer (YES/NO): NO